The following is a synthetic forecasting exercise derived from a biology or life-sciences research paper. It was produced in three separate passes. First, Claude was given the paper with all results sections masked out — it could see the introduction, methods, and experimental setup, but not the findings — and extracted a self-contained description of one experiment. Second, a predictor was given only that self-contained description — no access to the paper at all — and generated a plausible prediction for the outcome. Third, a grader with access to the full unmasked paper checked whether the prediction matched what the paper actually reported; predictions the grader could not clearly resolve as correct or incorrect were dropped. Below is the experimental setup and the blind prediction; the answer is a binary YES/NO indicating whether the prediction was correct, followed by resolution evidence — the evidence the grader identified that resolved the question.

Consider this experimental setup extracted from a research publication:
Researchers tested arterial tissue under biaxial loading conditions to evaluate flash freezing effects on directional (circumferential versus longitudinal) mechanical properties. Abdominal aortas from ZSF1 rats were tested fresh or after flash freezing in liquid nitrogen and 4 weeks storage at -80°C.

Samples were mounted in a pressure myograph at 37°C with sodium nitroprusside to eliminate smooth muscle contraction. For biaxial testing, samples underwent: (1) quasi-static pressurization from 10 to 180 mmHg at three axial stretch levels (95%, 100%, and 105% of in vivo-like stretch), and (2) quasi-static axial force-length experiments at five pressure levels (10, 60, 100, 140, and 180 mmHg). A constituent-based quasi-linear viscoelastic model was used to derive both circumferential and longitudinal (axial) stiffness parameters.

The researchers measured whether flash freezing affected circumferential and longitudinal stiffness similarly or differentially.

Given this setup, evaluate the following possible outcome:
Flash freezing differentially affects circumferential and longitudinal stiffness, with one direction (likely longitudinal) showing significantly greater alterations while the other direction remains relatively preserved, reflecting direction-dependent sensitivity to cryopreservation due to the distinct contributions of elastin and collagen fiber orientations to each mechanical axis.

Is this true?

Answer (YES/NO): NO